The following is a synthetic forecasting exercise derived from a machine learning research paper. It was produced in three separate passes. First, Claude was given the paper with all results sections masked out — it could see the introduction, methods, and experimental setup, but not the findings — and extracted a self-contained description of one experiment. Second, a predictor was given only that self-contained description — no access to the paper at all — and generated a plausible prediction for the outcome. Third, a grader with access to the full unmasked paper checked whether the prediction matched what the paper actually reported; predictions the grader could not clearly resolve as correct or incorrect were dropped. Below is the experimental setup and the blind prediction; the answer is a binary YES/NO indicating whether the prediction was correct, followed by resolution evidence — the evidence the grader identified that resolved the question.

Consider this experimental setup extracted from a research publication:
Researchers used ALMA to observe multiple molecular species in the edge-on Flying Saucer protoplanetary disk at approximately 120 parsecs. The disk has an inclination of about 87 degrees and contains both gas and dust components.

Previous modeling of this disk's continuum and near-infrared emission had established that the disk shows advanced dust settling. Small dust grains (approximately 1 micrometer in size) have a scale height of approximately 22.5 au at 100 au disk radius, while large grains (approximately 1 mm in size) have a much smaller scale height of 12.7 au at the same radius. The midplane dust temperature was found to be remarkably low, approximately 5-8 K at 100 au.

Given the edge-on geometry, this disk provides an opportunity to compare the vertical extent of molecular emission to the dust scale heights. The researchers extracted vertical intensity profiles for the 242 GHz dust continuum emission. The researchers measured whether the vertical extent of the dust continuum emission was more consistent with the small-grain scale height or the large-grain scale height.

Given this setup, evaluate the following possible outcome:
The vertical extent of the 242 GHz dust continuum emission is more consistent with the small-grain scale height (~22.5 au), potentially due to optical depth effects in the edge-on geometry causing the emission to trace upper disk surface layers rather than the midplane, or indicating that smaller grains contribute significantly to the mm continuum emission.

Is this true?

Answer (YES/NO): NO